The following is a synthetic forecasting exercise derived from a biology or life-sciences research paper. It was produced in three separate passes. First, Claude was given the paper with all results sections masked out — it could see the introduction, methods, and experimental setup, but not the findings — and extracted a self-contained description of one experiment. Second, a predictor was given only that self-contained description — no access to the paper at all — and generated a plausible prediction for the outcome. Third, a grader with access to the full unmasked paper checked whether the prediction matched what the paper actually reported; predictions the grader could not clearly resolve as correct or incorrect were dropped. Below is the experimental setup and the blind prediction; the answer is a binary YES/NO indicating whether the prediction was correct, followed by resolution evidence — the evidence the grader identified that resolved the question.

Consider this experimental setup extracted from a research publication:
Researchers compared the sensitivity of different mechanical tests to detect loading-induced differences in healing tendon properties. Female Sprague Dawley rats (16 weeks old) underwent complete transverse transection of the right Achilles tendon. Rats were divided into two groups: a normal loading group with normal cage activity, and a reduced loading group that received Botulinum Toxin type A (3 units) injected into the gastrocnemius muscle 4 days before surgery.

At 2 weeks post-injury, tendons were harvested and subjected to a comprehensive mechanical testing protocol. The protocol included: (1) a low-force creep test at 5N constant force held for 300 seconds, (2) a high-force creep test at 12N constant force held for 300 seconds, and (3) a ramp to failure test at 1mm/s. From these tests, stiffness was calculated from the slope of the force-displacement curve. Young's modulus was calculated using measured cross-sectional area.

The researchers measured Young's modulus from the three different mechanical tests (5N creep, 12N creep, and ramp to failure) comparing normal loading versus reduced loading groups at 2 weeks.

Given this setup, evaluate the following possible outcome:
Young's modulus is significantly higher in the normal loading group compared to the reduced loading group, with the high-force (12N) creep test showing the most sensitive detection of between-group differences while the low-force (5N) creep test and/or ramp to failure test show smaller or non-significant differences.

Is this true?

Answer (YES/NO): NO